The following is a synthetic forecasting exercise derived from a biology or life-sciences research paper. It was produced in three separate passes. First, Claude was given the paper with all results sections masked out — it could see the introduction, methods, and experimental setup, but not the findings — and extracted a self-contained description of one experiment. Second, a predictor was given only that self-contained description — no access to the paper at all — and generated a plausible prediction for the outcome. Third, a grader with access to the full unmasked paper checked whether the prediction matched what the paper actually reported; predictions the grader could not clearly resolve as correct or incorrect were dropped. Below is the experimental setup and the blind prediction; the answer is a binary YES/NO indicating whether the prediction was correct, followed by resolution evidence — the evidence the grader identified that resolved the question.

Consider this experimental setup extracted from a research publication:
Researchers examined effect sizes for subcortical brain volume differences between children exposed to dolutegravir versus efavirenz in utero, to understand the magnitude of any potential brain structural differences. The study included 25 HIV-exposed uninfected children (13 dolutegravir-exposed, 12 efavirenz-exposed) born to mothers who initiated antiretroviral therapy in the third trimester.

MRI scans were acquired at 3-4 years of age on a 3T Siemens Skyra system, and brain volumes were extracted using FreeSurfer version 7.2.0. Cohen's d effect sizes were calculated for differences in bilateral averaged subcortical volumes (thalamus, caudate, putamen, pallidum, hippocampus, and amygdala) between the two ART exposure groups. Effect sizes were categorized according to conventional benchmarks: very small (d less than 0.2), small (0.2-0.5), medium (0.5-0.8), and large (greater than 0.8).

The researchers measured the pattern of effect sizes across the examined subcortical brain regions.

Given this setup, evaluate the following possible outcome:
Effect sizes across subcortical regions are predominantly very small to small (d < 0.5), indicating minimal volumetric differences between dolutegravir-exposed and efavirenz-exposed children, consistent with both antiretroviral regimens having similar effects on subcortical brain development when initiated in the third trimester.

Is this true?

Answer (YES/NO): YES